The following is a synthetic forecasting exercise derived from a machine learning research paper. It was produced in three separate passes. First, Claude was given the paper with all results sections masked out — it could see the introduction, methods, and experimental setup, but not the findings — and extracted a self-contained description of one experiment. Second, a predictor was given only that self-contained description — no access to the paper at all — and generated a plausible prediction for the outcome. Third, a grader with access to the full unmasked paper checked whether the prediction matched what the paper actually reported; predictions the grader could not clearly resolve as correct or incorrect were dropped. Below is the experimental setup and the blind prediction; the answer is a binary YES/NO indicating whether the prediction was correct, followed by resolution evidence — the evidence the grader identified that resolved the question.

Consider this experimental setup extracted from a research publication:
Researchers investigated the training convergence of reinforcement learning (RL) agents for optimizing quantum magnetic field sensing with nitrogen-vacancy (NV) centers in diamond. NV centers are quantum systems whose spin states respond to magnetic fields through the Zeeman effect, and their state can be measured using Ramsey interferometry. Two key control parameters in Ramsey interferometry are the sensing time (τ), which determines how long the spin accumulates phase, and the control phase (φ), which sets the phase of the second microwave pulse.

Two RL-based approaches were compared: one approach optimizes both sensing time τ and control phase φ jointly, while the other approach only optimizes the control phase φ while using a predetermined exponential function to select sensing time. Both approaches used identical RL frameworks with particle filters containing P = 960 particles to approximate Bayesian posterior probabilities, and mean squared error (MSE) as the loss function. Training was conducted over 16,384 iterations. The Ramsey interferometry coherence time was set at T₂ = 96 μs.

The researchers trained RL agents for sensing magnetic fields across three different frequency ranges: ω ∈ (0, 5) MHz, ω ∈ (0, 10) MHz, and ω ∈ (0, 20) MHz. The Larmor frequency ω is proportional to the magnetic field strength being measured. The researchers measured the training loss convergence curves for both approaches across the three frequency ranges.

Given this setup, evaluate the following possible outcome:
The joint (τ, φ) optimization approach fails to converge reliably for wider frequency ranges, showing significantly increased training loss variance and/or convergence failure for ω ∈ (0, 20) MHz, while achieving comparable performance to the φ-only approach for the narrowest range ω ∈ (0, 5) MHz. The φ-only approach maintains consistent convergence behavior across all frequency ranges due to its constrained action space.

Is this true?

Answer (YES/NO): NO